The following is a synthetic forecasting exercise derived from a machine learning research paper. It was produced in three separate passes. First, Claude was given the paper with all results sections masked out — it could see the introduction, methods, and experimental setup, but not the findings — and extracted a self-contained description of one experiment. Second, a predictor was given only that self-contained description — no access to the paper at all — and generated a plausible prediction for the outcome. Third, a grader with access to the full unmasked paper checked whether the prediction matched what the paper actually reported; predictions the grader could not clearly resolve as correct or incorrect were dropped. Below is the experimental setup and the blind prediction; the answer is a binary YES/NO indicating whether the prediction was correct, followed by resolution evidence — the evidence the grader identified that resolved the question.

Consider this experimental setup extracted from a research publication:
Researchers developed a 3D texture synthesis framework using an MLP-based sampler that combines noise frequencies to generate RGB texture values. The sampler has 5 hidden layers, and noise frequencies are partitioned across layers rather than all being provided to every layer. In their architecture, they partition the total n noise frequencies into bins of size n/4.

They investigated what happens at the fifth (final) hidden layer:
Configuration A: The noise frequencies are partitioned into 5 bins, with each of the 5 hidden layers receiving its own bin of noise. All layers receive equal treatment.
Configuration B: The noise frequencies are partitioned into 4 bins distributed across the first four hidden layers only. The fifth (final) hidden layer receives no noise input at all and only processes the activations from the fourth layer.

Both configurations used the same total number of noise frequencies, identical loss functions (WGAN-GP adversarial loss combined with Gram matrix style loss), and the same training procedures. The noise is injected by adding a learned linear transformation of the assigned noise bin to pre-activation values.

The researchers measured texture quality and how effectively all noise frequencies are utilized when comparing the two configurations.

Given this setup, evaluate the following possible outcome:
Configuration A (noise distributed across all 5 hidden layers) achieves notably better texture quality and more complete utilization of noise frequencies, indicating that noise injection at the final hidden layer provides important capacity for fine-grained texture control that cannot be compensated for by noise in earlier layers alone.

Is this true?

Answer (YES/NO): NO